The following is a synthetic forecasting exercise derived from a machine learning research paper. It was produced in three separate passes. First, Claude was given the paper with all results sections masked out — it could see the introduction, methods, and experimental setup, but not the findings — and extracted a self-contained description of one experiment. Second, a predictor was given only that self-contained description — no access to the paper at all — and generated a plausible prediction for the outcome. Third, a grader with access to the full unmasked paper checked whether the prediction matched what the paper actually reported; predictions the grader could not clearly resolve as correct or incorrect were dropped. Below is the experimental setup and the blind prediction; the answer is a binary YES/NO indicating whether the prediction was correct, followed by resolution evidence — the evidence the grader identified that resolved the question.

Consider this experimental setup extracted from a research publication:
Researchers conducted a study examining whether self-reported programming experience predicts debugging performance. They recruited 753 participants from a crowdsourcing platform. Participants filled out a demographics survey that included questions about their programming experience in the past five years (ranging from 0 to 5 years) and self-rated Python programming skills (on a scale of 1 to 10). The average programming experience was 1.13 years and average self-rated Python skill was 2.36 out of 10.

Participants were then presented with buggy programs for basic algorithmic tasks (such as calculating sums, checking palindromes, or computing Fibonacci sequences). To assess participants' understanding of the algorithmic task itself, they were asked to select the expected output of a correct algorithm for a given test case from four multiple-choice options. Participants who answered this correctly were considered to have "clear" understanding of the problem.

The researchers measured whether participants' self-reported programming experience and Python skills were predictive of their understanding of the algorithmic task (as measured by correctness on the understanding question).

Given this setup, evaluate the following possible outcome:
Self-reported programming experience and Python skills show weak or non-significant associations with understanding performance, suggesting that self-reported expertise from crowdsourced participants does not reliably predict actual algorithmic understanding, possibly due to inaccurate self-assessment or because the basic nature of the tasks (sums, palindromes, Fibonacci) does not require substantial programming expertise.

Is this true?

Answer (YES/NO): YES